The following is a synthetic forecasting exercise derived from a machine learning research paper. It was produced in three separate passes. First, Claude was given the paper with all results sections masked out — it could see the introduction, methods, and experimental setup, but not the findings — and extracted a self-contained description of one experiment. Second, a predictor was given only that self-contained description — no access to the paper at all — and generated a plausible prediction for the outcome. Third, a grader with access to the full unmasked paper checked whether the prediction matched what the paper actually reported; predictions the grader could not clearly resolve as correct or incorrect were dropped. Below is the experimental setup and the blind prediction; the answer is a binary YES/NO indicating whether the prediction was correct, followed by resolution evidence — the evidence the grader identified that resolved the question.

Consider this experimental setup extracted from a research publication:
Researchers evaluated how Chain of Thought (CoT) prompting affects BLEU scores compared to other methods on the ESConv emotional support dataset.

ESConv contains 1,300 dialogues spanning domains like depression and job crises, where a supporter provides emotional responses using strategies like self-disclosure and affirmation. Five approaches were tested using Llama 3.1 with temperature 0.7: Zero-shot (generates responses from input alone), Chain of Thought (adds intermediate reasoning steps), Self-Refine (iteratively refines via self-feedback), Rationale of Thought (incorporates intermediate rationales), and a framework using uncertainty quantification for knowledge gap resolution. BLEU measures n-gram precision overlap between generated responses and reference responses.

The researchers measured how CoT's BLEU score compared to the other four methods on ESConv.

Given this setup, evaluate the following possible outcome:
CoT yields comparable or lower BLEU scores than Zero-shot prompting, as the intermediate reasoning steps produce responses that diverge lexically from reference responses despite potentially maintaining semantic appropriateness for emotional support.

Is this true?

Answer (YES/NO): NO